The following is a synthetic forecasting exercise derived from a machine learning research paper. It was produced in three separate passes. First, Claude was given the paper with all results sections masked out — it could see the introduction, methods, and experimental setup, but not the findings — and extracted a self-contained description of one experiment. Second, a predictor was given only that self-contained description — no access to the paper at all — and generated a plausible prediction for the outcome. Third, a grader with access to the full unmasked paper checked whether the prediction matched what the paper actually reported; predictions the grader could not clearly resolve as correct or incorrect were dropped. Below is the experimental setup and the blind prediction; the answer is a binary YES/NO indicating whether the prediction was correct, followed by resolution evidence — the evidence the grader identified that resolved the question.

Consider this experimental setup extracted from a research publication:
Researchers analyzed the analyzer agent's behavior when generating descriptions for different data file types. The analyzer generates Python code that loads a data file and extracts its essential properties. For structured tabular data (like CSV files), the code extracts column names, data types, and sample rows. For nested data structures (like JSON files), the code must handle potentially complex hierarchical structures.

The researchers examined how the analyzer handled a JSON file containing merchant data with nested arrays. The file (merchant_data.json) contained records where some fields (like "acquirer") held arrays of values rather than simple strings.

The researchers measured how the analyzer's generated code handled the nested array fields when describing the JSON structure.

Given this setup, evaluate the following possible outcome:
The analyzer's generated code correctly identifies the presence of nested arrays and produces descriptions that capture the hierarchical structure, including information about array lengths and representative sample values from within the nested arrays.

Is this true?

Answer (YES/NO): NO